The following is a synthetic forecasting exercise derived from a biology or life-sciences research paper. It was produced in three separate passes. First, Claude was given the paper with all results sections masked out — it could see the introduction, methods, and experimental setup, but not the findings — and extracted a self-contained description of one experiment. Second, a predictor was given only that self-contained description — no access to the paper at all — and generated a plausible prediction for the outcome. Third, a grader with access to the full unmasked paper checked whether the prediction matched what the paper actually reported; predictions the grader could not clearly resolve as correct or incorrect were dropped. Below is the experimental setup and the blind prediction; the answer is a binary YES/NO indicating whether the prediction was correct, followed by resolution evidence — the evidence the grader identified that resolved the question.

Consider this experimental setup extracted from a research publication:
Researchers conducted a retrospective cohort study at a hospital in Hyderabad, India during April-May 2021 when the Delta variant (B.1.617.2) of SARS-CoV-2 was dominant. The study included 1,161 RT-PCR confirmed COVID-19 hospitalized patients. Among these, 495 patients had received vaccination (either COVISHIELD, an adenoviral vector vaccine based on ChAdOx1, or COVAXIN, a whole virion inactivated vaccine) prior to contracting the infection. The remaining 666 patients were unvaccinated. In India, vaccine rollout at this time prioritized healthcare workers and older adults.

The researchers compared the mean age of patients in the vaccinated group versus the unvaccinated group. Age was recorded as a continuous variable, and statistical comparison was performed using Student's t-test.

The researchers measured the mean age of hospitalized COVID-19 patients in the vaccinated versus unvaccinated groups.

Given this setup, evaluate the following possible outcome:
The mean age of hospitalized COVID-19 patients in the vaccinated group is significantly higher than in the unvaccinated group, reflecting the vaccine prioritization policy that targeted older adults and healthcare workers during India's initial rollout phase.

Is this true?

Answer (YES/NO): YES